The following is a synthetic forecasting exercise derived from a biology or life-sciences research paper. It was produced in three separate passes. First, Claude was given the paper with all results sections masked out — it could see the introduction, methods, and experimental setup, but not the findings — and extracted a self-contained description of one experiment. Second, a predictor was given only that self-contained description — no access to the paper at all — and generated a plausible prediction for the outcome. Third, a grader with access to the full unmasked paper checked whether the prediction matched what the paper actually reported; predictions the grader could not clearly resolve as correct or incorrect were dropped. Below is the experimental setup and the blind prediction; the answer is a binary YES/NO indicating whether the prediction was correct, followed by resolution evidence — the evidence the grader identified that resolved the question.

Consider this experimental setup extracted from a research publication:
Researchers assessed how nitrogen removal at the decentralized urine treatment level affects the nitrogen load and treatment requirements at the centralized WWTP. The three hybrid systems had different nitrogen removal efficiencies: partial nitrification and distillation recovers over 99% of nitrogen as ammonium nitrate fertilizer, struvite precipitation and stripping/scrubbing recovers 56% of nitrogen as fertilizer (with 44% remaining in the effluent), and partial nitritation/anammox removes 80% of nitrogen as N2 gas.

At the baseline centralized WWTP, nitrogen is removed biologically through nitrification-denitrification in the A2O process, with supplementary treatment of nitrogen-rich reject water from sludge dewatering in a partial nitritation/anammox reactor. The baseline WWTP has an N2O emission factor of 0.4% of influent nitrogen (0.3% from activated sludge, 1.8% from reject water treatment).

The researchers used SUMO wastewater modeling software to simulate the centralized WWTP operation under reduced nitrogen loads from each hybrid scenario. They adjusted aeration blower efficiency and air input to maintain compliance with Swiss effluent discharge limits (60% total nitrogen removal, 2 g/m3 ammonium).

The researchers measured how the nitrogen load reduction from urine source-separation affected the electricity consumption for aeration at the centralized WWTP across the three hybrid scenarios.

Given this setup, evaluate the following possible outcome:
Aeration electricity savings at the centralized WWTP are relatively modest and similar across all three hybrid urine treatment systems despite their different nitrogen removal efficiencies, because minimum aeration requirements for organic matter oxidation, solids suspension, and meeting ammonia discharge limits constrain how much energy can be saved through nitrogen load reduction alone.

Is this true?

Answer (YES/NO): NO